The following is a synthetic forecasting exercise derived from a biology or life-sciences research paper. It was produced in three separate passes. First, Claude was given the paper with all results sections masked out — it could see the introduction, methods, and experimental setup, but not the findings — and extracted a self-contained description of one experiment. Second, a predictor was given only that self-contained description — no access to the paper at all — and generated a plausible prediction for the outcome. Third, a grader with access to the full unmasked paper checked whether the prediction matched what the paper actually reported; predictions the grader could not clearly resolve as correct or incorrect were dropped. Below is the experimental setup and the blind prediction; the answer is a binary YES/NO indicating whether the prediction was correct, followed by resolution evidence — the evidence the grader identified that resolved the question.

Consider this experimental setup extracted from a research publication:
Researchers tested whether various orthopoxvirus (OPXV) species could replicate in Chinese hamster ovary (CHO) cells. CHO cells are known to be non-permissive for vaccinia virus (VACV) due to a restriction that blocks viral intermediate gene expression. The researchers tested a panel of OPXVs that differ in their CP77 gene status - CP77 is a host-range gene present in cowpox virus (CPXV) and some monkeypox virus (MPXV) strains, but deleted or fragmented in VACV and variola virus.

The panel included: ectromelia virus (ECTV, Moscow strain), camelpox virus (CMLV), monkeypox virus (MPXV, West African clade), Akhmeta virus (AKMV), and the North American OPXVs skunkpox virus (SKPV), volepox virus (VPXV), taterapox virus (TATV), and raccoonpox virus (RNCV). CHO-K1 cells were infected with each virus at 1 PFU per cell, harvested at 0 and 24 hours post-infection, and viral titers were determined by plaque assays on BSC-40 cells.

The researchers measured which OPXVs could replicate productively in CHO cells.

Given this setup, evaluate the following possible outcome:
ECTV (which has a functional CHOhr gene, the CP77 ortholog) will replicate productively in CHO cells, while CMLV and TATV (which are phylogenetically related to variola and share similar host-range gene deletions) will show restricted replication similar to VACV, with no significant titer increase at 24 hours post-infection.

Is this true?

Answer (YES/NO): NO